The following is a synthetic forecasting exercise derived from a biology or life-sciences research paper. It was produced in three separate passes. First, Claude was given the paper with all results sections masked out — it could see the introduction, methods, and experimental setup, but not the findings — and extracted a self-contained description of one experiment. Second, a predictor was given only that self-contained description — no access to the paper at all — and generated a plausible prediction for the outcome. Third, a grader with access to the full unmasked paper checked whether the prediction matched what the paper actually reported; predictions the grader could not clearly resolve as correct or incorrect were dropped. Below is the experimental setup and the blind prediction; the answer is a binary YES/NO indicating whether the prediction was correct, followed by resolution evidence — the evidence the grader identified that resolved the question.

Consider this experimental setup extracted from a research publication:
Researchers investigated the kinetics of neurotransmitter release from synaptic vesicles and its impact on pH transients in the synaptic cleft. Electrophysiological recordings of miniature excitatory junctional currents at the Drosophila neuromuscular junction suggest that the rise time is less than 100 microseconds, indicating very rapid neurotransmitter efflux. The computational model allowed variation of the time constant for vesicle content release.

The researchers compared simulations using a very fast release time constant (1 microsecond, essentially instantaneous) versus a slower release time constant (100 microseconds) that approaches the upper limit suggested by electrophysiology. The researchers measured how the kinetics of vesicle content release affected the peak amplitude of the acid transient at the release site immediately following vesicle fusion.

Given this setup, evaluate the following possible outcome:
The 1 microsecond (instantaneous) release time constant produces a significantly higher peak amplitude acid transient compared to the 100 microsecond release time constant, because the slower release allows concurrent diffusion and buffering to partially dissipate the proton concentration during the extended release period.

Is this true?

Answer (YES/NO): NO